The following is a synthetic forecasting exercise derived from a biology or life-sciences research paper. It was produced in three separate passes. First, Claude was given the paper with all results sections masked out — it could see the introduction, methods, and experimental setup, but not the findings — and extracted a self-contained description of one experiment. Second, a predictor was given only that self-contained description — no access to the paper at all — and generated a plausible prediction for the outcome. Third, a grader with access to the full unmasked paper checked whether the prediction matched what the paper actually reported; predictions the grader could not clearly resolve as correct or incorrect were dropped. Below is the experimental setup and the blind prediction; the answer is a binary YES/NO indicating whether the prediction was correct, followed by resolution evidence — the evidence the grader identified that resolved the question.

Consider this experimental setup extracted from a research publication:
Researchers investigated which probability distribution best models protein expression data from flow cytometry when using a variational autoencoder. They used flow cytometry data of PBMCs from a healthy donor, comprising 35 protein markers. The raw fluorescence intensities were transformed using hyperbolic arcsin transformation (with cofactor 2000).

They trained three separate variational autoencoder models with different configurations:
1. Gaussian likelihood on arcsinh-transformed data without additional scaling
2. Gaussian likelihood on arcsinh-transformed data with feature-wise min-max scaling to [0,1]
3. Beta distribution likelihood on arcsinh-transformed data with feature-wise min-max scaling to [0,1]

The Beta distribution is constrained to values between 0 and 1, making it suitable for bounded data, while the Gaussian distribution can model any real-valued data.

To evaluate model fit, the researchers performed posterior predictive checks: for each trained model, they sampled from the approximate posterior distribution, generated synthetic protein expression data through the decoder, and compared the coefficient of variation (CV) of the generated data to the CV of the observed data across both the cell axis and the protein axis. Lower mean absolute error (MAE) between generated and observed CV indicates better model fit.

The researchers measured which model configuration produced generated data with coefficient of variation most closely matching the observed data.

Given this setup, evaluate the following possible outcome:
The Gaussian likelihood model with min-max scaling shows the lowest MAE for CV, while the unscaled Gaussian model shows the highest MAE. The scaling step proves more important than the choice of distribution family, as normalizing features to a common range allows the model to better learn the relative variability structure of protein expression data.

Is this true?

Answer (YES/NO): NO